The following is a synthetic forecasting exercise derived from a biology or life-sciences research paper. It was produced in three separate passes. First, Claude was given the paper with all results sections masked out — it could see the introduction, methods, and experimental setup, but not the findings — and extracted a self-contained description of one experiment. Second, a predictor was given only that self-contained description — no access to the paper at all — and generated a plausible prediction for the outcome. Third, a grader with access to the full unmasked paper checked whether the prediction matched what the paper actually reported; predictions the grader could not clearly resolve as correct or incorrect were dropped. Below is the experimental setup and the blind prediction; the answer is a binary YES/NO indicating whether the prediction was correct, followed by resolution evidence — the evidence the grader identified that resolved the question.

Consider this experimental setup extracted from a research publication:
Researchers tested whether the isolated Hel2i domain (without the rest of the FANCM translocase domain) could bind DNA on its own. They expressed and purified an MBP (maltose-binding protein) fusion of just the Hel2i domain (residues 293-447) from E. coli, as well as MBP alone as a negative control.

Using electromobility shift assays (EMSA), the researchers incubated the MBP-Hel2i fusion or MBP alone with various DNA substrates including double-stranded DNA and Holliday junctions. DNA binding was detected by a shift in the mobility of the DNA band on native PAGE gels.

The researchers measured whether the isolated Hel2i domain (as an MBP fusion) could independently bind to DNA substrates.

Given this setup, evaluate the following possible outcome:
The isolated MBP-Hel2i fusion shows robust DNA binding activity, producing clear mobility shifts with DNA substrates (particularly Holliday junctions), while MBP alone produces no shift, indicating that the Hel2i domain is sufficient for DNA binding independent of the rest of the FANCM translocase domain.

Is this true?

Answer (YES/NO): NO